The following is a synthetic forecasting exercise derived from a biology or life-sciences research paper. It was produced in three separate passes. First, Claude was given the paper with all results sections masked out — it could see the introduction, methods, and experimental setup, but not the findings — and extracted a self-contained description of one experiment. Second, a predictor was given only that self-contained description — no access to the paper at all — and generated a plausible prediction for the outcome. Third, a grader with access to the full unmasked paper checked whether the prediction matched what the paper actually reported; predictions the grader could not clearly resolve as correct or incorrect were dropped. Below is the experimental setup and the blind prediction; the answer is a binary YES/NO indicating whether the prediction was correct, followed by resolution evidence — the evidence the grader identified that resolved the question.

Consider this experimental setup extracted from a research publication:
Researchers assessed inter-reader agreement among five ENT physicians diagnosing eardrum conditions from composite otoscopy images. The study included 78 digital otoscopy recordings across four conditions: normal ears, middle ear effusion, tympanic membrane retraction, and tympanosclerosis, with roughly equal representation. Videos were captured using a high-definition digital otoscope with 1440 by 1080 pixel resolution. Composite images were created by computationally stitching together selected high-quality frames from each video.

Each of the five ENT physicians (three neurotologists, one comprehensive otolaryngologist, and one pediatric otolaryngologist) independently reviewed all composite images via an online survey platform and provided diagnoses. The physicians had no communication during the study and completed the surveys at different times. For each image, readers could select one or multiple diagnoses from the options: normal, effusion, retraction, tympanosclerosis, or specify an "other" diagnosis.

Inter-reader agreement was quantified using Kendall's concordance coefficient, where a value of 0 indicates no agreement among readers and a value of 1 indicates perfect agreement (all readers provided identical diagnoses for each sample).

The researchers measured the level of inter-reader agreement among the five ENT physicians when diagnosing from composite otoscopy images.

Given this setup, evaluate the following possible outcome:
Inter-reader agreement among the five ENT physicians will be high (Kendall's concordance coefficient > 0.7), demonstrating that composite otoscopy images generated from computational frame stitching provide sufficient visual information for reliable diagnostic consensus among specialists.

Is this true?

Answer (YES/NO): NO